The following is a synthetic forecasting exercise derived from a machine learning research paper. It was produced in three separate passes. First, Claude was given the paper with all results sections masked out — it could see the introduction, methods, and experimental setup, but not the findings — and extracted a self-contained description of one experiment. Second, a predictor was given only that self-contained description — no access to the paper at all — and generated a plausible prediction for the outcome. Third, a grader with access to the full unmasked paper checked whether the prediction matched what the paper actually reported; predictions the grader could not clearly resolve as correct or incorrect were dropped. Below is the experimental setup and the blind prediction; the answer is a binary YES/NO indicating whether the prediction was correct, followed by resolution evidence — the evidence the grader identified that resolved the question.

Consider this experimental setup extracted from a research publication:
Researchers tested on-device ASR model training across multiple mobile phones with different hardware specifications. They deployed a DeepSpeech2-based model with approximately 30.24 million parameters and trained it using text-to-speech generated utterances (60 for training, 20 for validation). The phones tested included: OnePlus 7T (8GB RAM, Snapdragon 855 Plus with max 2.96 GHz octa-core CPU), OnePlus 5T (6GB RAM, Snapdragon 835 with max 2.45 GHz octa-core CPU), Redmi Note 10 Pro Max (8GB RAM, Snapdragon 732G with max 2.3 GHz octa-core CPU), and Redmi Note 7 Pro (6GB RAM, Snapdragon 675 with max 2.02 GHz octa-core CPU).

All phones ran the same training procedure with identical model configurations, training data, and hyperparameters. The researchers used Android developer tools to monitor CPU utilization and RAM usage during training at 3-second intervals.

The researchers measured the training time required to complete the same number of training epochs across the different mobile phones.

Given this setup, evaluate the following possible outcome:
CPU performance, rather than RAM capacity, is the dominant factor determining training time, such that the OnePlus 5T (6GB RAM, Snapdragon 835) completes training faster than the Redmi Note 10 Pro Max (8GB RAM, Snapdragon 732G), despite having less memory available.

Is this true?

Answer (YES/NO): NO